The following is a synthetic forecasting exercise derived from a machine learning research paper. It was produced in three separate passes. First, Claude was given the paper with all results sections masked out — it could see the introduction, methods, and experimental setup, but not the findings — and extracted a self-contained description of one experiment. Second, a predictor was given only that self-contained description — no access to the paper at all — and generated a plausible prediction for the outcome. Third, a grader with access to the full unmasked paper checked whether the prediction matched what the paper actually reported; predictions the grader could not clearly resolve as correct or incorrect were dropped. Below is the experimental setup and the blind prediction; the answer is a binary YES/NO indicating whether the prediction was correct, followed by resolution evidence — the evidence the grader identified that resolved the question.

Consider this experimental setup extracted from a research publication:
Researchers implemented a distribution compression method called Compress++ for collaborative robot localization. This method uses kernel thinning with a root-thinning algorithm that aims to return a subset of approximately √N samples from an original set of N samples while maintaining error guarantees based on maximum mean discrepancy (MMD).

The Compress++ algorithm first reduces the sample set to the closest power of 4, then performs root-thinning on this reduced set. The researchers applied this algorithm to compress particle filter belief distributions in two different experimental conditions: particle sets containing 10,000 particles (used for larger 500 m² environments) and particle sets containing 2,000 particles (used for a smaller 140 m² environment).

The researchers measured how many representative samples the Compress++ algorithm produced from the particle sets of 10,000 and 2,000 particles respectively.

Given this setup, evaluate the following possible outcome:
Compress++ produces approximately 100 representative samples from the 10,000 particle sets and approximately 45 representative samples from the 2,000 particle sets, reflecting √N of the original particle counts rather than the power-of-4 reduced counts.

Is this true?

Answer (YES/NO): NO